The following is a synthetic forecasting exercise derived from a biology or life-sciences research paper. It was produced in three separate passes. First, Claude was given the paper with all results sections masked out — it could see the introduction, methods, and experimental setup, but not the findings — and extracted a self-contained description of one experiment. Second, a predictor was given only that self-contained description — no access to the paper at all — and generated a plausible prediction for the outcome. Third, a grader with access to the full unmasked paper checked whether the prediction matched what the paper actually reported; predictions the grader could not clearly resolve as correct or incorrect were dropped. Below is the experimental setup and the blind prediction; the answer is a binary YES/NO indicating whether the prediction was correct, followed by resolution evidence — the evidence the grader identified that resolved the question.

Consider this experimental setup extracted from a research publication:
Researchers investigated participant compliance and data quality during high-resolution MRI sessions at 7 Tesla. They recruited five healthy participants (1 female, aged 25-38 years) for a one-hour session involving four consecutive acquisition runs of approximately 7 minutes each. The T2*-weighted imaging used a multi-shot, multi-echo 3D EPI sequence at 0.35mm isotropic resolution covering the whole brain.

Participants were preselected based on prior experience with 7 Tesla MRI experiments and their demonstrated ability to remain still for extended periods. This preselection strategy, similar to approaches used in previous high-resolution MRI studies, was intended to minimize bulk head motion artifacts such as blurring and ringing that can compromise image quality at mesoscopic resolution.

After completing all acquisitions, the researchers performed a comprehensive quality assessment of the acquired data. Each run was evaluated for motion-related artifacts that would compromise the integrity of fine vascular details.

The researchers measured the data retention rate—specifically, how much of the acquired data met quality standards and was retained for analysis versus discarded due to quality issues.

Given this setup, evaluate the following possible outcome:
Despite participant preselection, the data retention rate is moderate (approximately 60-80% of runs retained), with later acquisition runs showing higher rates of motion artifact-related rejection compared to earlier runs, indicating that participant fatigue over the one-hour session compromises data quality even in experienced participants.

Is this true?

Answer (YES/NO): NO